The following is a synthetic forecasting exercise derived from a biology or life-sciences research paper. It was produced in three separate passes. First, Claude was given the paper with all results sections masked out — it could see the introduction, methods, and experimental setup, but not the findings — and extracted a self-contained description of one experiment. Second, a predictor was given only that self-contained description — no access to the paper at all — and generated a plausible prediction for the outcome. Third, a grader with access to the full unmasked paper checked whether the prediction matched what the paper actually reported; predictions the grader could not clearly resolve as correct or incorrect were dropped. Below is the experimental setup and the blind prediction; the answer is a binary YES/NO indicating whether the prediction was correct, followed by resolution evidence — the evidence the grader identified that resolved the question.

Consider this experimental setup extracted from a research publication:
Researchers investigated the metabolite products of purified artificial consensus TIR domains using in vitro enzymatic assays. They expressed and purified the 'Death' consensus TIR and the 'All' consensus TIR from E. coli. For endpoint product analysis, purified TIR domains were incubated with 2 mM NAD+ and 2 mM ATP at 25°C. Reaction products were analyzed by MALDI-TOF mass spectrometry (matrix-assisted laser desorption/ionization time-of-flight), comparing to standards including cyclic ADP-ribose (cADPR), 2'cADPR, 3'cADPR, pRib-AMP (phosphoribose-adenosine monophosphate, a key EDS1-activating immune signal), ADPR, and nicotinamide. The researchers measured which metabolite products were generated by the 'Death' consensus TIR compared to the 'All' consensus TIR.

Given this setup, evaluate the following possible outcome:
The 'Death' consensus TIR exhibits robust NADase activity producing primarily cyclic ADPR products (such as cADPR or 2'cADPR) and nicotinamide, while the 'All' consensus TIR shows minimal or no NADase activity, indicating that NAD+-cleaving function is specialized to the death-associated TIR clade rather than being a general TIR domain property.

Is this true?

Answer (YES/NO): NO